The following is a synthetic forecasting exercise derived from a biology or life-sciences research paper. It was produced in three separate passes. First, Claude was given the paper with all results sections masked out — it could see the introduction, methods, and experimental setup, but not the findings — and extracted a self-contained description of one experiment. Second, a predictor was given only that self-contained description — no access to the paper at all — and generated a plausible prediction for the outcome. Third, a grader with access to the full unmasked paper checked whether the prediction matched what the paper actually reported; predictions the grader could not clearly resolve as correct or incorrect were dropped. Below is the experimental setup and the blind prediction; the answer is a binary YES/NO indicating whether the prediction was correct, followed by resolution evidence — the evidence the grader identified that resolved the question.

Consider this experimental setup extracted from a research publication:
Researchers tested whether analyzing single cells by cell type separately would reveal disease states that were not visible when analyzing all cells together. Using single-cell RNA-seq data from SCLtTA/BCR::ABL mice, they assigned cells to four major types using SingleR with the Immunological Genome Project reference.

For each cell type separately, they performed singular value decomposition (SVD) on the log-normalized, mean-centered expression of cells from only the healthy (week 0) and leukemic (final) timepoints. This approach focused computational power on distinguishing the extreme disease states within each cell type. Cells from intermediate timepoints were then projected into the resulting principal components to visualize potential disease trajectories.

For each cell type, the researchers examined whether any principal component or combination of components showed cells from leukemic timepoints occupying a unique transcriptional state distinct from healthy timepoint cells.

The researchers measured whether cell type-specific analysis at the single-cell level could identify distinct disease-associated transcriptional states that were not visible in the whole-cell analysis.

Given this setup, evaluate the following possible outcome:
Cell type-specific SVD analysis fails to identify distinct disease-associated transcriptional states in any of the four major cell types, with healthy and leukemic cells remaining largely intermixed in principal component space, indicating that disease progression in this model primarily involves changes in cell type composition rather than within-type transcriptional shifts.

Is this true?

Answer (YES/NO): NO